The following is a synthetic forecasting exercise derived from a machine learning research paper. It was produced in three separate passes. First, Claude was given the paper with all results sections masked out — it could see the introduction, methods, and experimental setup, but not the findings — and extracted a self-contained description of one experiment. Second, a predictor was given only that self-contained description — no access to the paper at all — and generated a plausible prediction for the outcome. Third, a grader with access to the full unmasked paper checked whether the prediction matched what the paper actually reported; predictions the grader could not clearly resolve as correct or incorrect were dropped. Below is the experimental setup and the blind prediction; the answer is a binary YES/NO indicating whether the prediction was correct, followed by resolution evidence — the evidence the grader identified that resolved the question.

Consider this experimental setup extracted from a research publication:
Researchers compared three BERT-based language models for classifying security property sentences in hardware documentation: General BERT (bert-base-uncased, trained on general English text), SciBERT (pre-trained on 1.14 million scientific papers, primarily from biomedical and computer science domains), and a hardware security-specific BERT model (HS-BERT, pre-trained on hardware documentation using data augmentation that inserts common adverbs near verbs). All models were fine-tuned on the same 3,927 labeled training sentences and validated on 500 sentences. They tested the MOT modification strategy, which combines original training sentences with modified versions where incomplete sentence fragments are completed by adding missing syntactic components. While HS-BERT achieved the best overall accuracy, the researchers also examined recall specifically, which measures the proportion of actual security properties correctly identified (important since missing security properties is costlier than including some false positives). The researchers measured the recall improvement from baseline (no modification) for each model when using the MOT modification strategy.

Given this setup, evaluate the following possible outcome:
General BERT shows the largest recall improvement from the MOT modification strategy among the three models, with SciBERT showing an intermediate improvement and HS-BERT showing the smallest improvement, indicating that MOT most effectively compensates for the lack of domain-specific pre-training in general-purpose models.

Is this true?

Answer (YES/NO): NO